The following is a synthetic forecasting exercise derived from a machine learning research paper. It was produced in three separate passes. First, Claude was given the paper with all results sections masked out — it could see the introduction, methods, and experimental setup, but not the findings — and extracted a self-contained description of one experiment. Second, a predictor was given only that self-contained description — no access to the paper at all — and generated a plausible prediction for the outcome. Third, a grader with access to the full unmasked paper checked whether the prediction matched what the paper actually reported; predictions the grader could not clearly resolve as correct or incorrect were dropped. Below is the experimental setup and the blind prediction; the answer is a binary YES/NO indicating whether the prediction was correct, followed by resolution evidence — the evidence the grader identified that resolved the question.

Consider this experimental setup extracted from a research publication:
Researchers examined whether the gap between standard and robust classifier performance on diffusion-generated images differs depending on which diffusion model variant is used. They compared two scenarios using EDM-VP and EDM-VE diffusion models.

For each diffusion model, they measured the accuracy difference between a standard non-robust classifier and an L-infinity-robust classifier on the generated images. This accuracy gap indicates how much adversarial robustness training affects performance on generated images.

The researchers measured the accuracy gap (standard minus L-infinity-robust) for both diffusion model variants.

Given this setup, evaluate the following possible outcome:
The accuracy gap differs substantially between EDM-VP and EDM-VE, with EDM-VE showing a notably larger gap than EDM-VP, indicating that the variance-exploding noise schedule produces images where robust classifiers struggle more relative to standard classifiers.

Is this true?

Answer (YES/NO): NO